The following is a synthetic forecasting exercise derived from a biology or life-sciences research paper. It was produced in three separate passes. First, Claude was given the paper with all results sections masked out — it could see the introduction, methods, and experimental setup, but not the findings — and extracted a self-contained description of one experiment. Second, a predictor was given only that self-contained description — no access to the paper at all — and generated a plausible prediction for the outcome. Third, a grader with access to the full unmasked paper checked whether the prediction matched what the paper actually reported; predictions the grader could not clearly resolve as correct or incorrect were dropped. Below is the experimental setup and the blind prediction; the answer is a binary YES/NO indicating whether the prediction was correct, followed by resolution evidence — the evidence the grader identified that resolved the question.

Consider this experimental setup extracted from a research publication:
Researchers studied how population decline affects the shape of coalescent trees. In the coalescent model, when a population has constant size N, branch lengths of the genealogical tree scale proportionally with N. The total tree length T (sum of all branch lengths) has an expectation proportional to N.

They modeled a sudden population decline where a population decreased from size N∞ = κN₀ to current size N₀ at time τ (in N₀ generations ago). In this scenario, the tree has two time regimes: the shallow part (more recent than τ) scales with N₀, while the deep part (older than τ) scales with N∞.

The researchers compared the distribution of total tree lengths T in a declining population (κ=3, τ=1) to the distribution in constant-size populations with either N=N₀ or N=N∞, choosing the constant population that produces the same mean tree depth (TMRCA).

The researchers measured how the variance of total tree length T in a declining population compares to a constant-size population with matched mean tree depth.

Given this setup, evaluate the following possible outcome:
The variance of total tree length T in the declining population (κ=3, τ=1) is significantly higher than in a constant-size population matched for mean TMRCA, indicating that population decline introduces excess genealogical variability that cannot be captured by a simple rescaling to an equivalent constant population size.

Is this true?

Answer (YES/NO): YES